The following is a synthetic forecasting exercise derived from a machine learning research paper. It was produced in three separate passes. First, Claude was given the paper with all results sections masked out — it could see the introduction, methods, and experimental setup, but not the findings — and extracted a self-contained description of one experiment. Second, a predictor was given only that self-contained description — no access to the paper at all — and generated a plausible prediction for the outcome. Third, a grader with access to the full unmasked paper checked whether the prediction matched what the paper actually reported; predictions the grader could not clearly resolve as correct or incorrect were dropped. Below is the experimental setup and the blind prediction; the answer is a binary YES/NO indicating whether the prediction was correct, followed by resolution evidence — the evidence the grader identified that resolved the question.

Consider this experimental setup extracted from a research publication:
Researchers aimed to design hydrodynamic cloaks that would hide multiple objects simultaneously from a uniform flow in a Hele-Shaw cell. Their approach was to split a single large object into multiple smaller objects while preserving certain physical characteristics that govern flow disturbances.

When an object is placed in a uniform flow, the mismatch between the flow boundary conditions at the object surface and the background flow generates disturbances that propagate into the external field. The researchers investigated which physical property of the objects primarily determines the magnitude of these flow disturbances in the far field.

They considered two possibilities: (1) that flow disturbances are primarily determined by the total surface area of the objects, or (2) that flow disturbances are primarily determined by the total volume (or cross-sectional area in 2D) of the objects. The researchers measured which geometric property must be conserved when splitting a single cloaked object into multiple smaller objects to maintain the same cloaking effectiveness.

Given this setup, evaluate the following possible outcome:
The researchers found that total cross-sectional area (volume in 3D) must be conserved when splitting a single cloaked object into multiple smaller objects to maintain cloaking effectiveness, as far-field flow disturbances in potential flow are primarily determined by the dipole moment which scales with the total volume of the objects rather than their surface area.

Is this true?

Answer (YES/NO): YES